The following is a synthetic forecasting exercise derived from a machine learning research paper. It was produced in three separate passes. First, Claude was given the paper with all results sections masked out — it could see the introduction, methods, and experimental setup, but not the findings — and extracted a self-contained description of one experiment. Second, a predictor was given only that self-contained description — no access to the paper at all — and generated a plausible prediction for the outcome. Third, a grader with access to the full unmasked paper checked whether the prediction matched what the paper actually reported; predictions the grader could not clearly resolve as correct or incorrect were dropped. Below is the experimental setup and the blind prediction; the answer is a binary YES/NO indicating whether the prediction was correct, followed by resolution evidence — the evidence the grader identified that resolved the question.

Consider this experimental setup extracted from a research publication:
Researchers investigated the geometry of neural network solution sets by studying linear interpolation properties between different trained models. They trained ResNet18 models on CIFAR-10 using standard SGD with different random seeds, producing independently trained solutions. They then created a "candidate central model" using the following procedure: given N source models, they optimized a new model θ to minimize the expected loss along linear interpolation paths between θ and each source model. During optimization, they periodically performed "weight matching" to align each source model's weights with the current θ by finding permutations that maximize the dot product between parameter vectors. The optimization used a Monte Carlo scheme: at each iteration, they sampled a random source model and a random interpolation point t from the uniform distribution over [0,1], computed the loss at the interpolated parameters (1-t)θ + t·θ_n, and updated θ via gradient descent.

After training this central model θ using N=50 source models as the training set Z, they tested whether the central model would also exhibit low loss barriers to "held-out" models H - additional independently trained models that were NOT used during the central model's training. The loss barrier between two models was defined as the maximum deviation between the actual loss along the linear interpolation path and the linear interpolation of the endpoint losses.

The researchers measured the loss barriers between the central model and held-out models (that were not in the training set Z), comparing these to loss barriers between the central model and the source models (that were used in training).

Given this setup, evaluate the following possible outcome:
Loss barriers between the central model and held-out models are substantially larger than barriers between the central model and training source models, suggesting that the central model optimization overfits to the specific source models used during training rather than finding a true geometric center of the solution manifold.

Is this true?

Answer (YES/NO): NO